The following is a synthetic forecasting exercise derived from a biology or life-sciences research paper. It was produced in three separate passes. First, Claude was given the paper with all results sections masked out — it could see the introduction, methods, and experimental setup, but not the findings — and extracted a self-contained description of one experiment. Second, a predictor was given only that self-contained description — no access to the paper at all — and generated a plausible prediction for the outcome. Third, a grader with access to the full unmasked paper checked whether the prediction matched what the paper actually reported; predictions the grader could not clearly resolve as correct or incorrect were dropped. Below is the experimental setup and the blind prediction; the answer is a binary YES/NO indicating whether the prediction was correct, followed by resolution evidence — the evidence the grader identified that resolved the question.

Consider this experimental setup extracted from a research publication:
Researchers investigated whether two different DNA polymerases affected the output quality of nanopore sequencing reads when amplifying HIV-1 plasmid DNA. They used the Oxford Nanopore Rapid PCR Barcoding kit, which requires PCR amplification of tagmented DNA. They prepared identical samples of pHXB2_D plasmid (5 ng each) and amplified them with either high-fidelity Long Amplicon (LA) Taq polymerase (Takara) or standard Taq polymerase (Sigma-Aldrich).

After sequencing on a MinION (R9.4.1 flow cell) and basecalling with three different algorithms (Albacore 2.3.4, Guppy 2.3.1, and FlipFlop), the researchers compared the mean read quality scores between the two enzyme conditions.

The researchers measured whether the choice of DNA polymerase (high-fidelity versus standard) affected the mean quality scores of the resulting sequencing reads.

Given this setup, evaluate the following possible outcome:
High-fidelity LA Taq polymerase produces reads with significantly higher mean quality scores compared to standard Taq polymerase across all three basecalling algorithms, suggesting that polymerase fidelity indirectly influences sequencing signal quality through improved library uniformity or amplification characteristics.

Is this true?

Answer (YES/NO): NO